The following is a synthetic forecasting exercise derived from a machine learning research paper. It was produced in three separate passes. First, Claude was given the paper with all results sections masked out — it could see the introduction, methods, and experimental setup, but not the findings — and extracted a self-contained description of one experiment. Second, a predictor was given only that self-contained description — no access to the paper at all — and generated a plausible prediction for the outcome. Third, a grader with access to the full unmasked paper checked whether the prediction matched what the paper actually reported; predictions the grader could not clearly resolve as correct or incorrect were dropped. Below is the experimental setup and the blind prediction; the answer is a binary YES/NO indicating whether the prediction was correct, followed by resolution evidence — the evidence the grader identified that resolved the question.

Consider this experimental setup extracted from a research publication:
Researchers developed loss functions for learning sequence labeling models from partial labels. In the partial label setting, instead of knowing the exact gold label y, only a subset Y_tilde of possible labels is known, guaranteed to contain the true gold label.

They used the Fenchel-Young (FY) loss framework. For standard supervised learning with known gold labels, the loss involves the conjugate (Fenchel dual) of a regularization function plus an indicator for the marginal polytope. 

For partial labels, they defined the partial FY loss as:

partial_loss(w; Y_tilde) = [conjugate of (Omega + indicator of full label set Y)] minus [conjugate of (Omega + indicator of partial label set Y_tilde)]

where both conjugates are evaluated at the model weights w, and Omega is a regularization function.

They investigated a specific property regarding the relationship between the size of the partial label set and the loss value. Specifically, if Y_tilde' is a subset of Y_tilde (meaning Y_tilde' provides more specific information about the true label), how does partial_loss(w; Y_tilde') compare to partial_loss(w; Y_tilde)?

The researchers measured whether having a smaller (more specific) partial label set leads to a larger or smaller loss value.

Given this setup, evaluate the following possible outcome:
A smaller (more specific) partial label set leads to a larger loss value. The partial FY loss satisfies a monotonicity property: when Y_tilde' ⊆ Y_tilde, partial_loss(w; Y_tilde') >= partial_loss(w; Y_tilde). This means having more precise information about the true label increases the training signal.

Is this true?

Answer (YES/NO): YES